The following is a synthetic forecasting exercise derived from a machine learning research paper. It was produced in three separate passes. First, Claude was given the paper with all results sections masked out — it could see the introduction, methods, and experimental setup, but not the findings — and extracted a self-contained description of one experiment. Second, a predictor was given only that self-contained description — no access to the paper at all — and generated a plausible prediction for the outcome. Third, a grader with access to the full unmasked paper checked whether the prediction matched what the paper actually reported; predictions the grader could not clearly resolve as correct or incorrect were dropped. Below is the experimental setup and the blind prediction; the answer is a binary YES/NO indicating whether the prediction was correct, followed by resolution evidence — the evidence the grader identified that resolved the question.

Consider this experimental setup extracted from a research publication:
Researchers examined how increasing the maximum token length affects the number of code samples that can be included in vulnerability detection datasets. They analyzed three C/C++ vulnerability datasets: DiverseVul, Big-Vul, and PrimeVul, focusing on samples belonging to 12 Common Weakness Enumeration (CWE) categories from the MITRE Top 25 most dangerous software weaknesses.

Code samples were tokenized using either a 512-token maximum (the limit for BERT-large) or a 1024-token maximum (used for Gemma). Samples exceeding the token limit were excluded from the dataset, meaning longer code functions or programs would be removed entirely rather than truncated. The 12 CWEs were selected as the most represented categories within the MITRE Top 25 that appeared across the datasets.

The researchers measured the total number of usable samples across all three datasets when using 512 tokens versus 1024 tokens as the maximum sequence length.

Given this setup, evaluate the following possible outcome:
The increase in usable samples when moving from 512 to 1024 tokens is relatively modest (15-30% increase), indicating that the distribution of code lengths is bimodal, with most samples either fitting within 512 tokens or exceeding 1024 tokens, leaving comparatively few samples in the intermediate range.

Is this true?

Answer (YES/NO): NO